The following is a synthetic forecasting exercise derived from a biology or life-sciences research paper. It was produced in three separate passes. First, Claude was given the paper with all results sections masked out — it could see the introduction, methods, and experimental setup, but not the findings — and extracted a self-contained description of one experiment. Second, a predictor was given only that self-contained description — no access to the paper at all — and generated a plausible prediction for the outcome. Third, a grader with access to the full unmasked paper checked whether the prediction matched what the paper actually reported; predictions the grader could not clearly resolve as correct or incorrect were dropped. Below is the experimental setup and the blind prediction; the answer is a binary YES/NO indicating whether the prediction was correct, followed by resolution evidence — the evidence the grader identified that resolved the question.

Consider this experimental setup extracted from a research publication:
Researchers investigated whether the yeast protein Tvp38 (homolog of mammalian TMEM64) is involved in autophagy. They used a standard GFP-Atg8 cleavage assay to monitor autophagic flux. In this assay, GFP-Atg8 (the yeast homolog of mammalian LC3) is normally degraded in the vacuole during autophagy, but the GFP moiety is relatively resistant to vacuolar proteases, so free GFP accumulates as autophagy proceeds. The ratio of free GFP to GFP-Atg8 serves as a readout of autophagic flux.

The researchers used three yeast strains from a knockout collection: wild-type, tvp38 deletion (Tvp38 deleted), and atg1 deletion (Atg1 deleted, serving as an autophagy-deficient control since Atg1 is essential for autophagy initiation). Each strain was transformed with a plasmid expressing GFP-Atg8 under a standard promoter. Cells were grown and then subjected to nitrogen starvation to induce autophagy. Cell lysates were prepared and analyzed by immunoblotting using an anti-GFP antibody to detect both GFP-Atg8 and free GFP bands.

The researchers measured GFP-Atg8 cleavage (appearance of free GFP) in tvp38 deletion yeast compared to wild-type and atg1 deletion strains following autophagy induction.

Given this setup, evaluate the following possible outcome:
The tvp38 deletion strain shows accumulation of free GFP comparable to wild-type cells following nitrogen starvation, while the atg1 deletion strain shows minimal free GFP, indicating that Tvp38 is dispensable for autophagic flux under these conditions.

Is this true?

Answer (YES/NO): YES